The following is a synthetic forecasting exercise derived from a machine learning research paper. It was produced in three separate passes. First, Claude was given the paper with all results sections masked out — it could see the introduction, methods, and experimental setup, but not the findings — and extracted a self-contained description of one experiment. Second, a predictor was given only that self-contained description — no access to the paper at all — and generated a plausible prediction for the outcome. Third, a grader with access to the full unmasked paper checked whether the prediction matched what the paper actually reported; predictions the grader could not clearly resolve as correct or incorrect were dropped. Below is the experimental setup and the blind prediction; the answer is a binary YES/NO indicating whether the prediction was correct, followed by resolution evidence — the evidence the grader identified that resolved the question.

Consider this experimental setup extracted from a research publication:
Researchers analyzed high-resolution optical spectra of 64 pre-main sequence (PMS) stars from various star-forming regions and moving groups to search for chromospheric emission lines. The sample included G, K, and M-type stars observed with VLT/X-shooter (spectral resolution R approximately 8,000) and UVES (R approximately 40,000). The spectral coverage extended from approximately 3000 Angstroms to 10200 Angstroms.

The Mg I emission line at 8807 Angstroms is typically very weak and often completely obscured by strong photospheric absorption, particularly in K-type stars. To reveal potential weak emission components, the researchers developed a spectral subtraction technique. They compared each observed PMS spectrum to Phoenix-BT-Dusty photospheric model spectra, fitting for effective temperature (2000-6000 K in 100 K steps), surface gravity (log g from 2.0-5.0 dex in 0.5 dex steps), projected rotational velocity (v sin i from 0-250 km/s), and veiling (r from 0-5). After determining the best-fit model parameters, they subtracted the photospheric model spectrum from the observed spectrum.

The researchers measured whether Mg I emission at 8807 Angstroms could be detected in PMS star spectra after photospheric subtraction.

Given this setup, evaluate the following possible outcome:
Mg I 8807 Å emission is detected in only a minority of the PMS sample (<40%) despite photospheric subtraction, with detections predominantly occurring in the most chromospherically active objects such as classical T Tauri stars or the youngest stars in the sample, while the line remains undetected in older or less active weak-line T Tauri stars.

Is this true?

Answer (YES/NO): NO